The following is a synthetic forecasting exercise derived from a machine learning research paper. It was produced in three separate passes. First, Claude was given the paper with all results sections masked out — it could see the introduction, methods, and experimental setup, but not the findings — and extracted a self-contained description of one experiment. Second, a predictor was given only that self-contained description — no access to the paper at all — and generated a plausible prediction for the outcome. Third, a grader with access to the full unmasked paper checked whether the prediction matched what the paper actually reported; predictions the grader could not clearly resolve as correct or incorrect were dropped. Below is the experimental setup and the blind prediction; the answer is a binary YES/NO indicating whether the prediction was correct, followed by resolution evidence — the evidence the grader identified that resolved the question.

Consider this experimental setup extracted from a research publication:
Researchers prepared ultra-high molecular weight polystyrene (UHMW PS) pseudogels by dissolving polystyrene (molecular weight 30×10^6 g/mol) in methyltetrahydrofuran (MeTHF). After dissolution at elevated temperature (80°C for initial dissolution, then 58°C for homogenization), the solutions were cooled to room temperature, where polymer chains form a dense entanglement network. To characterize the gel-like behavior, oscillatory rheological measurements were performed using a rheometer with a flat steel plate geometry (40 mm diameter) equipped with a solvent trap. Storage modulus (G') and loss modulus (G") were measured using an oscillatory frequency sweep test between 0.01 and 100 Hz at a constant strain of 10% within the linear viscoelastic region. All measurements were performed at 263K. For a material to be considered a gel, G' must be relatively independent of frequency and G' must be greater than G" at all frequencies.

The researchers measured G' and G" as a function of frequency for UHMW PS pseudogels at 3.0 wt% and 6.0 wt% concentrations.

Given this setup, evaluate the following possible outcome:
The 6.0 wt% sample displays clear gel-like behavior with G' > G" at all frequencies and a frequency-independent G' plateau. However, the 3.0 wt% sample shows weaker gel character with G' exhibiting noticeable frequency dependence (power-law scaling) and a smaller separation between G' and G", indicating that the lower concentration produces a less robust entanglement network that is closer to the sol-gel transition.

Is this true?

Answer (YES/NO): NO